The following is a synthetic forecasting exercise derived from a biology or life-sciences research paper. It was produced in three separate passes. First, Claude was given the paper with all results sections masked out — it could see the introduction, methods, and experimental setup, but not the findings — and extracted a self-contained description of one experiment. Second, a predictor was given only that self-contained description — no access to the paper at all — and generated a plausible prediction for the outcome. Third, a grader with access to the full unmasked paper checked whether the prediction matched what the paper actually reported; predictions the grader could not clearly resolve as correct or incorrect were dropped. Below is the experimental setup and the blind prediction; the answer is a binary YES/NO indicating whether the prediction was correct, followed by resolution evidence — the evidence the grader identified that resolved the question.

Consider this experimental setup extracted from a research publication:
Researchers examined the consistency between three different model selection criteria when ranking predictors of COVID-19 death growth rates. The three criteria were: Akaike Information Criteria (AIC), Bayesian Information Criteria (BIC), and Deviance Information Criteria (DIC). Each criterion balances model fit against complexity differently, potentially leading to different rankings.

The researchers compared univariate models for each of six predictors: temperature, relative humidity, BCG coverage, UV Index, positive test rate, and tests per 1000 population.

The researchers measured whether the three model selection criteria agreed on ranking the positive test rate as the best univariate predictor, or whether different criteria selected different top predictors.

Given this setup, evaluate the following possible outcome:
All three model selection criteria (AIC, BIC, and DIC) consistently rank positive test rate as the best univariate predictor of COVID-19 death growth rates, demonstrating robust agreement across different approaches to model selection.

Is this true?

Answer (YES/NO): YES